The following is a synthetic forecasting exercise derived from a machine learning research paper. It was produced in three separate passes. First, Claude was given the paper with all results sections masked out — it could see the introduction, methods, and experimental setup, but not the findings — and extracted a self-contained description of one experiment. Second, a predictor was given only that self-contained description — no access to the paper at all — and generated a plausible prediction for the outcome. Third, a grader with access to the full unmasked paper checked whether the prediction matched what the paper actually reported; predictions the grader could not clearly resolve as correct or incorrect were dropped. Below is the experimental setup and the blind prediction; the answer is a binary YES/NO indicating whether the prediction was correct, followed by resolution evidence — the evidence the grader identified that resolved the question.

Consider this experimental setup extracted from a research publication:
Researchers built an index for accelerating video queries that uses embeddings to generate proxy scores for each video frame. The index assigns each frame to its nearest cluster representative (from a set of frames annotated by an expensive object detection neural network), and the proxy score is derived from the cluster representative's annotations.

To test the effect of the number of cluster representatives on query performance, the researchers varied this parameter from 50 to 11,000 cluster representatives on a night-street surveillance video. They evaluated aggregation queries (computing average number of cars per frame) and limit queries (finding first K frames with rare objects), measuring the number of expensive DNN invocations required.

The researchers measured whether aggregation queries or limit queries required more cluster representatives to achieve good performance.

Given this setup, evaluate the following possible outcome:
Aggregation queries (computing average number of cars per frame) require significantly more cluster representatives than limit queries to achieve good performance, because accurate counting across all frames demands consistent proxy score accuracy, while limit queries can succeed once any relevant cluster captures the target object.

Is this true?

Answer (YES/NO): NO